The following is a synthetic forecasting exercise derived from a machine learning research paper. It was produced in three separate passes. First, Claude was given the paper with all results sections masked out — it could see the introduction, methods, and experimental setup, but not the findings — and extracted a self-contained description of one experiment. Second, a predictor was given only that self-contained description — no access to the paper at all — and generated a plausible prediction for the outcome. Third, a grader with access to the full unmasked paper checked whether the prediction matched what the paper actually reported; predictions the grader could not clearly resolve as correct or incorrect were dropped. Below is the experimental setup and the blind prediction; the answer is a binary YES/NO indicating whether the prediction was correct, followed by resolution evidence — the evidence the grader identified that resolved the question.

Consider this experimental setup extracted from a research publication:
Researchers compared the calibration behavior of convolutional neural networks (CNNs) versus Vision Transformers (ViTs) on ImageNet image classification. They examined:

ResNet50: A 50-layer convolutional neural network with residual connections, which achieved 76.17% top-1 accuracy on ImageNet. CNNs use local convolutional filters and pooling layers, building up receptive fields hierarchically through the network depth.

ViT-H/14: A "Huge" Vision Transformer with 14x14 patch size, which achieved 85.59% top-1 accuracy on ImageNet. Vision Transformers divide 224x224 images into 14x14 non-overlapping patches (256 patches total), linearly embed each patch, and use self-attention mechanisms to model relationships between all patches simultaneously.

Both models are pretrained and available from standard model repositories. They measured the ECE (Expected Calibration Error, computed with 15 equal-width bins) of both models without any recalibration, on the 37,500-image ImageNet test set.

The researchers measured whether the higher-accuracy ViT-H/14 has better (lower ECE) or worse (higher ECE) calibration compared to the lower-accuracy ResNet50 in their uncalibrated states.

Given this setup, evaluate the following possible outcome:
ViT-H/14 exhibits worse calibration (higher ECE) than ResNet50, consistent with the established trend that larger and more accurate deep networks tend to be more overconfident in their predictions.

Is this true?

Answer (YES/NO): NO